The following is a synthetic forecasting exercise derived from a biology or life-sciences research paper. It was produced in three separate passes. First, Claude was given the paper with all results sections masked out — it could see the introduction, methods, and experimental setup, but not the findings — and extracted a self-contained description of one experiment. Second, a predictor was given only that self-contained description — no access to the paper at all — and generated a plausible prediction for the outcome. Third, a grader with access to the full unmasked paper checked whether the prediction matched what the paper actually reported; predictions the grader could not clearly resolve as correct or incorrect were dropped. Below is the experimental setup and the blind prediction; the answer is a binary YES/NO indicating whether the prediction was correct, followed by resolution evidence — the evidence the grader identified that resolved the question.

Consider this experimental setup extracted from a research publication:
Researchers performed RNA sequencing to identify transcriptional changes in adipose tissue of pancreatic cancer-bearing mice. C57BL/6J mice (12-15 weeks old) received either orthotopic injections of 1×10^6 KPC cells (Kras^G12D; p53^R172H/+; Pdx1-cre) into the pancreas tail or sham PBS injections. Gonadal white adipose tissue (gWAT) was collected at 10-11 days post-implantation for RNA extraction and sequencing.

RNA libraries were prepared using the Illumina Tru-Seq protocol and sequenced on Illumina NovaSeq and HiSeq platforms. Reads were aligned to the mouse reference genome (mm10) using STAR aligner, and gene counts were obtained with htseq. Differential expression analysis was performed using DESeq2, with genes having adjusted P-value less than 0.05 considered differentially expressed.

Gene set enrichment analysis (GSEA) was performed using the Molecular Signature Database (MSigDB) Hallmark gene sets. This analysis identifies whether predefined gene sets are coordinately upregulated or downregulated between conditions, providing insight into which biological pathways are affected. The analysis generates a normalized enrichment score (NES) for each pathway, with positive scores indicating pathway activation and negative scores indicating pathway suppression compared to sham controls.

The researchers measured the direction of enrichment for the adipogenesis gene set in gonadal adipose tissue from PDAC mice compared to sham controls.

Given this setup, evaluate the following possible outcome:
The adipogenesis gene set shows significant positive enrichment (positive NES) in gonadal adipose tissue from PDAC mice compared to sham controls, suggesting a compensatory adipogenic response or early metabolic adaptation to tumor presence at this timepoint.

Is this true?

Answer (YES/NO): NO